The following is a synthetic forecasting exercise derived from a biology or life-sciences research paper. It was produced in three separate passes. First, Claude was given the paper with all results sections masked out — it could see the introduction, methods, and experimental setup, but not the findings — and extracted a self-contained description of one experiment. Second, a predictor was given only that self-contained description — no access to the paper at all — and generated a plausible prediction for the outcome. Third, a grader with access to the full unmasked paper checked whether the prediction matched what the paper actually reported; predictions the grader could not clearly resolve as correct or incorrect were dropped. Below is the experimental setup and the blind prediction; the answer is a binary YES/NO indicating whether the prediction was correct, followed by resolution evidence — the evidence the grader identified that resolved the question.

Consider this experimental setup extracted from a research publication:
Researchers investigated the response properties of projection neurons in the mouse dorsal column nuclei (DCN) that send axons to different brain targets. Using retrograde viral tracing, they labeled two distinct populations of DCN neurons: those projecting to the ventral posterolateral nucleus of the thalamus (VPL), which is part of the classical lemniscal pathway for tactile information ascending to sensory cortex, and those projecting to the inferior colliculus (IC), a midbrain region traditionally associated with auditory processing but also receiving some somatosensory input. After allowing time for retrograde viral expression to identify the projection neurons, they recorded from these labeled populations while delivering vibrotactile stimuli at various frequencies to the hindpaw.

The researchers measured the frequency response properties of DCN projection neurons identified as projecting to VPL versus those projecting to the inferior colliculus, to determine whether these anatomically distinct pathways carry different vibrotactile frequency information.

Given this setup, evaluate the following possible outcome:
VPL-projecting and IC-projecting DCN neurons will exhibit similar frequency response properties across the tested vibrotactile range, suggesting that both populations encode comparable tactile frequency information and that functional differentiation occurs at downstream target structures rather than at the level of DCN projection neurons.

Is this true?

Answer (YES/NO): YES